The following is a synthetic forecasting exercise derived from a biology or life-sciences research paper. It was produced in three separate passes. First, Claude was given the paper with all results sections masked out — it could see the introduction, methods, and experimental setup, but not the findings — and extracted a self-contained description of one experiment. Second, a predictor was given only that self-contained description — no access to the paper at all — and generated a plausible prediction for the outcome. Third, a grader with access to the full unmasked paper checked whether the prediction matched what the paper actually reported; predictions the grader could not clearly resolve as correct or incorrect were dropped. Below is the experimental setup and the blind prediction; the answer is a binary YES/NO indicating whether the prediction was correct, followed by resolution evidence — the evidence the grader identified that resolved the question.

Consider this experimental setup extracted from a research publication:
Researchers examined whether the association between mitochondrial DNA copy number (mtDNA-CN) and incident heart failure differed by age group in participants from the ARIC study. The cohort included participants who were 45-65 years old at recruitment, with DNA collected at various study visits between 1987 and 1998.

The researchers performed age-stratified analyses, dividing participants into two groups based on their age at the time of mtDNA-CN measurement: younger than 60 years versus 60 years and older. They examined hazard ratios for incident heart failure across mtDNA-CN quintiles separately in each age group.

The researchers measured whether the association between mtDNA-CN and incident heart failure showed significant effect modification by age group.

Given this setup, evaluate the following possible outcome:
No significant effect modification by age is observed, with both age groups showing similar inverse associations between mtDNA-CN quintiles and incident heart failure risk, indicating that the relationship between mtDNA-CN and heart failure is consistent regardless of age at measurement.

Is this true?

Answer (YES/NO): YES